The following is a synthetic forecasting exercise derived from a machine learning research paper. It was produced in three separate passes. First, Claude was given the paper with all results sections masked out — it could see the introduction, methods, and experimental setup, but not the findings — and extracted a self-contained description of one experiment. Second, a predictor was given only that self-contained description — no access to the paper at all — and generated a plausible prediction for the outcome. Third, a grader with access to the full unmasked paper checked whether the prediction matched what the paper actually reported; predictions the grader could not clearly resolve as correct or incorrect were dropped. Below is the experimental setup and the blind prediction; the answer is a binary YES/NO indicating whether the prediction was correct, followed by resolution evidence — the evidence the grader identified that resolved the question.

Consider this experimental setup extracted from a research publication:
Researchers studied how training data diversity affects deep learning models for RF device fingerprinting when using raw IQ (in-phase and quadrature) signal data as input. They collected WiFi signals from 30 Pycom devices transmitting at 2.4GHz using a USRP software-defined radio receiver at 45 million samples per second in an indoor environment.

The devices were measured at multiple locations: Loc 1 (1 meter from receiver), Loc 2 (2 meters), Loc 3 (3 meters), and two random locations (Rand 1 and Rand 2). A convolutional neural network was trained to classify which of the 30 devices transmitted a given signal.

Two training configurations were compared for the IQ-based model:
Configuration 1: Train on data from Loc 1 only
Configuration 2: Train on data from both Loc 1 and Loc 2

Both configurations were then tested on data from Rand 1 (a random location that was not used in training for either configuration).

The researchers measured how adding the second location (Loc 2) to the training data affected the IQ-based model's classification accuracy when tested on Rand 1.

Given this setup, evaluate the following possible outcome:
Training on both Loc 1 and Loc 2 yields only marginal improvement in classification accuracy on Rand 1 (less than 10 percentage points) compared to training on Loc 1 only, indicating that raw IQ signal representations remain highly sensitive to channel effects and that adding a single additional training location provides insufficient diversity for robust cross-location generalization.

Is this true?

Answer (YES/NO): NO